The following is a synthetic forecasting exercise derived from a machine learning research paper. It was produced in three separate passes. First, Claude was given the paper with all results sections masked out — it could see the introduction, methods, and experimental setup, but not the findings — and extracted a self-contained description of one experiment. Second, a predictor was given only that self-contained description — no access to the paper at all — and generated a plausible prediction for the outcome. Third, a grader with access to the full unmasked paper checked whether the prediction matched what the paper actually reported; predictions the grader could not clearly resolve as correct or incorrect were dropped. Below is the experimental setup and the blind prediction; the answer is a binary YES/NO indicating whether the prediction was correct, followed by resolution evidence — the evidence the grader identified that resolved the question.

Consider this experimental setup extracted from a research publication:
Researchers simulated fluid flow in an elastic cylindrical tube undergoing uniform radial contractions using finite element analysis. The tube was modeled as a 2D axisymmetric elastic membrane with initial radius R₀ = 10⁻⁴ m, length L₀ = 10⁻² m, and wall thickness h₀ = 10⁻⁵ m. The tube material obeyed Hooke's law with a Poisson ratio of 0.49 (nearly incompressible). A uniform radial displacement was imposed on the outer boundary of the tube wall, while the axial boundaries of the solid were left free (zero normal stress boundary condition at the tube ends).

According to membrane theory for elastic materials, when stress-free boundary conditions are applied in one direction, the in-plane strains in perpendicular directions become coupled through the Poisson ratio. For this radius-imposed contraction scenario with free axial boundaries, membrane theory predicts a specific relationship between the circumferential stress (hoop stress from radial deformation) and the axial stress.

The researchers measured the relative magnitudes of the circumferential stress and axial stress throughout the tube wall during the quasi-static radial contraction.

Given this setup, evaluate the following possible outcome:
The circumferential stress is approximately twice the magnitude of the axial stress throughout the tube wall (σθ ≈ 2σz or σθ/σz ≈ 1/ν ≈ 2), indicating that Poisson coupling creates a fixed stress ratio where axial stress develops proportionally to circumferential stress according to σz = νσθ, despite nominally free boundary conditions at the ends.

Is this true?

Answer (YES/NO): NO